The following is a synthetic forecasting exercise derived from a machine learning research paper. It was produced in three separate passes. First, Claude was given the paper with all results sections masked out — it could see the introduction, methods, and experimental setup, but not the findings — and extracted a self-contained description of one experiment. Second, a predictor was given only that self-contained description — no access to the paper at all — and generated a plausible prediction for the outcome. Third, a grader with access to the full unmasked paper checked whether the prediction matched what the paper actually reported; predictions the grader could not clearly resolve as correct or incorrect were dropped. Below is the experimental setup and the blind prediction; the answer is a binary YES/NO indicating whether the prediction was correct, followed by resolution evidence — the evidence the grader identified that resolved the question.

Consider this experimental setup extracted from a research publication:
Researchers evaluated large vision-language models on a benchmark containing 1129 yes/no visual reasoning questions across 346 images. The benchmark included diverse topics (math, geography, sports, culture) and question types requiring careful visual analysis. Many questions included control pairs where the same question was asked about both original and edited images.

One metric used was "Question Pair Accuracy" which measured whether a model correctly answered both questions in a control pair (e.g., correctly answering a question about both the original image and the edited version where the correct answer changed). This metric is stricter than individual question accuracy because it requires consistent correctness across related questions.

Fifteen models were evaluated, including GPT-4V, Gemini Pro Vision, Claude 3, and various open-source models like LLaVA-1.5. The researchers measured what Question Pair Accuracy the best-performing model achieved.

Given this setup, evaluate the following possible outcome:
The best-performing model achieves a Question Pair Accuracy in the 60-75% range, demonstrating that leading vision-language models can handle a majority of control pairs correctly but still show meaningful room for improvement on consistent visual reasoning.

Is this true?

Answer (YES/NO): NO